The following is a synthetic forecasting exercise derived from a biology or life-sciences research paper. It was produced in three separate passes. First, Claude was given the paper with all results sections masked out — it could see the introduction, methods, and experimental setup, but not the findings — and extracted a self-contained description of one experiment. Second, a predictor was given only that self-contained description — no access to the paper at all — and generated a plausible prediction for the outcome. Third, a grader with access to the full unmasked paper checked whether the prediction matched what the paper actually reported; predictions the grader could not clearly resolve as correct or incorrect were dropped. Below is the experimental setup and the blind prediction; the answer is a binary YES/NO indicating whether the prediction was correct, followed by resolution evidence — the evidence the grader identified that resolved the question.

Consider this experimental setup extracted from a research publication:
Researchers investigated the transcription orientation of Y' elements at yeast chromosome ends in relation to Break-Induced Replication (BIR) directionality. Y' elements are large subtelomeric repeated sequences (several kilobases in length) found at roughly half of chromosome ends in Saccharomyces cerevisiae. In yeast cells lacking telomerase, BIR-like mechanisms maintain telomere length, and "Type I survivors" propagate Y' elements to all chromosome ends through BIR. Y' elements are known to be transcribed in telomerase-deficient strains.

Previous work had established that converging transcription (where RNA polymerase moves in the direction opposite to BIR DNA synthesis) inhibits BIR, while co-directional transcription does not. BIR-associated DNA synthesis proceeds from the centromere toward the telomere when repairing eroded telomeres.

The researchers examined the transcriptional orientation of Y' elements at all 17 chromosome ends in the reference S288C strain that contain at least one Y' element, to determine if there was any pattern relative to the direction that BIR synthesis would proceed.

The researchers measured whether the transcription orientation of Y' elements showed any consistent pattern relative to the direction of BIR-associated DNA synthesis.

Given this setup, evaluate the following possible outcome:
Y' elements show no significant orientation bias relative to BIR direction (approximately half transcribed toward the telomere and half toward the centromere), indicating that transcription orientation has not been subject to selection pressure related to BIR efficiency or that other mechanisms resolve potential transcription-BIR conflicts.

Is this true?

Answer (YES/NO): NO